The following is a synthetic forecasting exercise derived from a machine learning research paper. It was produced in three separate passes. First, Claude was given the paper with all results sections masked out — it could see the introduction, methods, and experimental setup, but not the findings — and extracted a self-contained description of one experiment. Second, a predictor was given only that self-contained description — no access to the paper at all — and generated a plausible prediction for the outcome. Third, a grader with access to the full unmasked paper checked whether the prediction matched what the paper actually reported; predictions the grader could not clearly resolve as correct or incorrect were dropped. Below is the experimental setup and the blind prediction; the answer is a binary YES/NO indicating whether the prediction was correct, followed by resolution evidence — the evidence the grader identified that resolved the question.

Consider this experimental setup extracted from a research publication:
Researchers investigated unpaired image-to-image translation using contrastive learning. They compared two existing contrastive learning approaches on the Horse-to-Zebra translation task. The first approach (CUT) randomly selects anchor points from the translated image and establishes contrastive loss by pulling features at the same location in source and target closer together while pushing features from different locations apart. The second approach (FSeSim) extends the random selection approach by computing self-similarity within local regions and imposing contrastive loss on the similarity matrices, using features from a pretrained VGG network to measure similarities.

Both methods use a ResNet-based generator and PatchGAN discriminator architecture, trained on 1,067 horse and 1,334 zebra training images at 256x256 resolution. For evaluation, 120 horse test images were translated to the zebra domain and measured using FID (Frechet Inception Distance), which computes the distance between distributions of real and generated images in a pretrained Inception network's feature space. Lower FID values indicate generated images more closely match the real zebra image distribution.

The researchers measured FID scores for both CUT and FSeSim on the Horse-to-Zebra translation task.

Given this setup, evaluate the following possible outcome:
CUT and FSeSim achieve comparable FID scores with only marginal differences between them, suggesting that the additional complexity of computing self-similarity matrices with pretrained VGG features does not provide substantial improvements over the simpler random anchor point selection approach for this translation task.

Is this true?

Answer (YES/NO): YES